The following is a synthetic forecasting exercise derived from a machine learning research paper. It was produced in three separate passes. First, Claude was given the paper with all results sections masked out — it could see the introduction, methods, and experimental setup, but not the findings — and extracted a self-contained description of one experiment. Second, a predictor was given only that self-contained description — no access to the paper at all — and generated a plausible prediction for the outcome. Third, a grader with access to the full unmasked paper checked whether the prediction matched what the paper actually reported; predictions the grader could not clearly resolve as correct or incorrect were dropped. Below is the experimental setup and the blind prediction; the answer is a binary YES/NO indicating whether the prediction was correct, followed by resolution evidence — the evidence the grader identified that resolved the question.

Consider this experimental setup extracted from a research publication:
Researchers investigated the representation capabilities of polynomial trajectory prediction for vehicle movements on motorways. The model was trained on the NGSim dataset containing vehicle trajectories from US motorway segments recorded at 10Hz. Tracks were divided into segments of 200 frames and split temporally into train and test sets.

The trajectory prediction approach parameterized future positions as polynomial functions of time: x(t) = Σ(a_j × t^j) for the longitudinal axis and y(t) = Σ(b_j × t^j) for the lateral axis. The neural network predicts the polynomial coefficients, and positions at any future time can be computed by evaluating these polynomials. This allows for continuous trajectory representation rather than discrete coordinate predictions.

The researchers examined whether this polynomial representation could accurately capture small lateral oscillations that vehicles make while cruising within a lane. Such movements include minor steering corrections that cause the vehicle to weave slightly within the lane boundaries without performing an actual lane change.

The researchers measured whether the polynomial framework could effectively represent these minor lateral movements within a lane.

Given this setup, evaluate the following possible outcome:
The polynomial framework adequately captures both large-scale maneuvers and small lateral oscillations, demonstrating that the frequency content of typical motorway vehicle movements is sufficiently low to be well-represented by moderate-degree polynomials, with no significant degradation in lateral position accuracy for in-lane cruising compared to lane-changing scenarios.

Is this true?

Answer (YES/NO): NO